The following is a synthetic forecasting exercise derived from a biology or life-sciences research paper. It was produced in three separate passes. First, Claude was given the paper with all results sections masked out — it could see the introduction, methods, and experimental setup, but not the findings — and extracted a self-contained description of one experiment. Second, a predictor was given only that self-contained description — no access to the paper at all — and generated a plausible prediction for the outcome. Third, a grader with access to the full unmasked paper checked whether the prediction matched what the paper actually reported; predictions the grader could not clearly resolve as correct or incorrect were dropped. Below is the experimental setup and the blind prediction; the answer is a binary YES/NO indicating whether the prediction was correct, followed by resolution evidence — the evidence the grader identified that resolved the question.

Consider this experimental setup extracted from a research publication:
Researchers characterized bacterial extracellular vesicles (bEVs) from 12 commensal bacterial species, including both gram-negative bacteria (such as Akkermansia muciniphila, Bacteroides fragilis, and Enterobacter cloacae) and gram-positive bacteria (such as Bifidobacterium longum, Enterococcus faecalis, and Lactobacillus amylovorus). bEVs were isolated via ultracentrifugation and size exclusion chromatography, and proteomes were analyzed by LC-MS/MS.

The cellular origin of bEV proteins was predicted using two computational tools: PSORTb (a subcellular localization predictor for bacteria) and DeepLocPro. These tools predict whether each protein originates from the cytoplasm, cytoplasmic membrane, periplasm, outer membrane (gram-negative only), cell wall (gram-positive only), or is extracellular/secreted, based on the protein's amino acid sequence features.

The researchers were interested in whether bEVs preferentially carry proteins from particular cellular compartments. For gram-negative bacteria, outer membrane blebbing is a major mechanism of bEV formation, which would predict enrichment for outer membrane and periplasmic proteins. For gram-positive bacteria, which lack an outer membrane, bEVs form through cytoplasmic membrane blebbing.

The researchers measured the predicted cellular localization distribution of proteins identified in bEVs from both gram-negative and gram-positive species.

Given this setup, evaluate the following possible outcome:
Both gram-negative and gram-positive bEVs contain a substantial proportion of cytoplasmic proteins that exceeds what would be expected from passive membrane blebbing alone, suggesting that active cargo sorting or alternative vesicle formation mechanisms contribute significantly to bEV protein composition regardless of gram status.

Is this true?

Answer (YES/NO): YES